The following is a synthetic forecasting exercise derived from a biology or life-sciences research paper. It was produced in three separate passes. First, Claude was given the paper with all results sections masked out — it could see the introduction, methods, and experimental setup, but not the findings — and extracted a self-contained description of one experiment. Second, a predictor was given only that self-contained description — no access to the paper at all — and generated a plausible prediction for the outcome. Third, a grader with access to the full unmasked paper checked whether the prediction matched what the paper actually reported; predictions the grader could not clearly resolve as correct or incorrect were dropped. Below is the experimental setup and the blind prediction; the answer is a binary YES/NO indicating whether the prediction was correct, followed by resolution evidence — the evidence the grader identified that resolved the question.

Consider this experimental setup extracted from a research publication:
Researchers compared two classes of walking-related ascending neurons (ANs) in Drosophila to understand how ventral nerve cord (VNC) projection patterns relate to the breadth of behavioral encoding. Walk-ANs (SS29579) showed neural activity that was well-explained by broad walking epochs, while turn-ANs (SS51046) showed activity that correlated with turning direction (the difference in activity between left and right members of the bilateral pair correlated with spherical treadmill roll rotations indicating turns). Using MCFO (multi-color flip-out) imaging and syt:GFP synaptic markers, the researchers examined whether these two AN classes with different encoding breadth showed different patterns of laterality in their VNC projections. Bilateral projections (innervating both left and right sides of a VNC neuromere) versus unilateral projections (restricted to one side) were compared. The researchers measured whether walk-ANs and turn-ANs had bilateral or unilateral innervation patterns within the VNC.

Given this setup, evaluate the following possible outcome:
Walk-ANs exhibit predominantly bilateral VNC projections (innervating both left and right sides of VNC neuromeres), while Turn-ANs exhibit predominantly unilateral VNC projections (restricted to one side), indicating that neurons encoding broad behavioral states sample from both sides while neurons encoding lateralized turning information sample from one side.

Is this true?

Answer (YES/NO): YES